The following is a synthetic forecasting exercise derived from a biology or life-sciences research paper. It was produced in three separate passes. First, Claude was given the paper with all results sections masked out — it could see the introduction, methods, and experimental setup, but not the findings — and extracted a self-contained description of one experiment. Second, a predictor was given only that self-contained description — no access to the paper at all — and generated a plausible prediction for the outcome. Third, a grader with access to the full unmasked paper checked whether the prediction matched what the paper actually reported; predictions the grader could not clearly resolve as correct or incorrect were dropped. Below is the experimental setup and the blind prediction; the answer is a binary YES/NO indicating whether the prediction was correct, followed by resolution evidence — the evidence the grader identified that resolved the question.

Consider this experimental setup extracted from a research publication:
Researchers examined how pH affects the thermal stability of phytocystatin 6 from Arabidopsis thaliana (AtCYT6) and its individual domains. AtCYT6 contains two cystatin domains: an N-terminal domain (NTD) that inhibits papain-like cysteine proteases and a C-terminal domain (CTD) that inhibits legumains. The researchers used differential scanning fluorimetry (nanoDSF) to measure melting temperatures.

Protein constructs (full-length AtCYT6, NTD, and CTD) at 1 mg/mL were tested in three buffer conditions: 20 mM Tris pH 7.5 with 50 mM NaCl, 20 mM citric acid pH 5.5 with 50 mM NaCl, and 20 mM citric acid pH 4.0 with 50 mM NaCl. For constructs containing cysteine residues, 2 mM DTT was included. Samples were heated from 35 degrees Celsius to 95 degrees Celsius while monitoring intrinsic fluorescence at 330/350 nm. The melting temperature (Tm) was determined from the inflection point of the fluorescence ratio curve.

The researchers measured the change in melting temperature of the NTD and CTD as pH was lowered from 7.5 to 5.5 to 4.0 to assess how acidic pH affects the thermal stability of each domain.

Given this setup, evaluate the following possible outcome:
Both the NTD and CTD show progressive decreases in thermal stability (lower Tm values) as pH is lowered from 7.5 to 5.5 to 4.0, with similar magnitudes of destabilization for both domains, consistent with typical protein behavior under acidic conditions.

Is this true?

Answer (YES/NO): NO